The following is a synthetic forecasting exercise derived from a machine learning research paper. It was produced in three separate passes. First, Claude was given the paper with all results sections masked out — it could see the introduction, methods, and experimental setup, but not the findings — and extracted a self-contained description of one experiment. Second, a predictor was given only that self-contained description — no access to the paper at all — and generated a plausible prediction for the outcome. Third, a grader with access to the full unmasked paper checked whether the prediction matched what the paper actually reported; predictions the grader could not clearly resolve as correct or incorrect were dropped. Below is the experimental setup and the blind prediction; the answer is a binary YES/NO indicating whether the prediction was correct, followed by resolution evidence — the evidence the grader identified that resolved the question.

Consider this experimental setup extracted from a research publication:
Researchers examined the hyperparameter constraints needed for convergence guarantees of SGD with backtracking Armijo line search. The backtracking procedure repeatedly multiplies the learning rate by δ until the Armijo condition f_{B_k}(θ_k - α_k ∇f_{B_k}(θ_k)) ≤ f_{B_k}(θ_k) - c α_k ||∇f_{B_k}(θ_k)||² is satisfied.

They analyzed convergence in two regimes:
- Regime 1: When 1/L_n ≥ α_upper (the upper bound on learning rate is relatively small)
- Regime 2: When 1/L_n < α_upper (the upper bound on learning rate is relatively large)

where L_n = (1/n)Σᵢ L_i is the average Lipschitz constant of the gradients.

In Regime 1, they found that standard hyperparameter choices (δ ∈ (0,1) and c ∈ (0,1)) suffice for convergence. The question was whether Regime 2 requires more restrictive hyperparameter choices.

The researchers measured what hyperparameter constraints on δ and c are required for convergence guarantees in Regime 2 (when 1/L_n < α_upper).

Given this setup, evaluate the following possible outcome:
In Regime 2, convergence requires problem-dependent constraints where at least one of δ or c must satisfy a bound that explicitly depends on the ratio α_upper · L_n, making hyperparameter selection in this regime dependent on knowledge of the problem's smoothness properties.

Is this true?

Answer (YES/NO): NO